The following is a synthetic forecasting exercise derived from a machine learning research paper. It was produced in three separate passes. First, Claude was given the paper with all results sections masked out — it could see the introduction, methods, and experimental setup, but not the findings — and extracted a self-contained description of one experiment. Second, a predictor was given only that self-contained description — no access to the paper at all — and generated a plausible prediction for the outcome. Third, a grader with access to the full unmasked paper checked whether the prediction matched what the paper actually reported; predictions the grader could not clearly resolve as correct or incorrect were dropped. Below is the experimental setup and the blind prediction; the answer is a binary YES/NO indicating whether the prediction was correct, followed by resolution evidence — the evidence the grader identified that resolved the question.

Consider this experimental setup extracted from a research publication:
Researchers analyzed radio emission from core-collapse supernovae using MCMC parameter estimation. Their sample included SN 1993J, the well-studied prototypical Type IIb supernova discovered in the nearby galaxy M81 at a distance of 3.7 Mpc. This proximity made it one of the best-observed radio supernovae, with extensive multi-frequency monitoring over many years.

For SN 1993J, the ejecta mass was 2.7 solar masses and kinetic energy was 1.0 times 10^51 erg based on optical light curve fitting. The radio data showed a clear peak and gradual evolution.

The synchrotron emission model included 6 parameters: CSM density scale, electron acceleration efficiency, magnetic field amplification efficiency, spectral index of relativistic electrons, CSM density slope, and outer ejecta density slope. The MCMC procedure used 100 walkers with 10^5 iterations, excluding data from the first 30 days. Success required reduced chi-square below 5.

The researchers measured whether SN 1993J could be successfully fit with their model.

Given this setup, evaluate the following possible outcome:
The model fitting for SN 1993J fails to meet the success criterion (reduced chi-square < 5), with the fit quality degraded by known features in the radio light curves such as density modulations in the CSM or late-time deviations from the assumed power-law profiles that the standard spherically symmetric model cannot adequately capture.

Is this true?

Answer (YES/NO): NO